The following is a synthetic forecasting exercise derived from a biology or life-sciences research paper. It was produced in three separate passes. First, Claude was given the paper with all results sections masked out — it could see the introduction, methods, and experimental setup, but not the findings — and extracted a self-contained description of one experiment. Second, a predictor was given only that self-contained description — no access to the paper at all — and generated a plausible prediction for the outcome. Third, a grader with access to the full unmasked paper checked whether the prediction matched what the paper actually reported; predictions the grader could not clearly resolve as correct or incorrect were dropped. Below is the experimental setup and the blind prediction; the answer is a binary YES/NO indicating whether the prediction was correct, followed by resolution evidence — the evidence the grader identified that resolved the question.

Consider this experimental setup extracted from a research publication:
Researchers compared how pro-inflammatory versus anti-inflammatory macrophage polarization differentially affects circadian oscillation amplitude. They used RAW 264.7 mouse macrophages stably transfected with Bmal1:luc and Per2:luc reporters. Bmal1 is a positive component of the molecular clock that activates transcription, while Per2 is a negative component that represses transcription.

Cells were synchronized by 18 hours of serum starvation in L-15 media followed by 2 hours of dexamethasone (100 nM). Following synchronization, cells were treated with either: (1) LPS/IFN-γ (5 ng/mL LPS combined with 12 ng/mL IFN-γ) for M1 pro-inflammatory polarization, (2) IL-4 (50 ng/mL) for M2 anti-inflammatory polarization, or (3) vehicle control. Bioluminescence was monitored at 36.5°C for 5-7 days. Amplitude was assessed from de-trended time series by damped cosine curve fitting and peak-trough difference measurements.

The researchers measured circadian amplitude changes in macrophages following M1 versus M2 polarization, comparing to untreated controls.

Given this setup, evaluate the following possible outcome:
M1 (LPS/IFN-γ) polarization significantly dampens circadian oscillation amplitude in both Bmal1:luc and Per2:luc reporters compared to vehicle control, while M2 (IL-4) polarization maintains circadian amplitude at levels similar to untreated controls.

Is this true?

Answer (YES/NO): NO